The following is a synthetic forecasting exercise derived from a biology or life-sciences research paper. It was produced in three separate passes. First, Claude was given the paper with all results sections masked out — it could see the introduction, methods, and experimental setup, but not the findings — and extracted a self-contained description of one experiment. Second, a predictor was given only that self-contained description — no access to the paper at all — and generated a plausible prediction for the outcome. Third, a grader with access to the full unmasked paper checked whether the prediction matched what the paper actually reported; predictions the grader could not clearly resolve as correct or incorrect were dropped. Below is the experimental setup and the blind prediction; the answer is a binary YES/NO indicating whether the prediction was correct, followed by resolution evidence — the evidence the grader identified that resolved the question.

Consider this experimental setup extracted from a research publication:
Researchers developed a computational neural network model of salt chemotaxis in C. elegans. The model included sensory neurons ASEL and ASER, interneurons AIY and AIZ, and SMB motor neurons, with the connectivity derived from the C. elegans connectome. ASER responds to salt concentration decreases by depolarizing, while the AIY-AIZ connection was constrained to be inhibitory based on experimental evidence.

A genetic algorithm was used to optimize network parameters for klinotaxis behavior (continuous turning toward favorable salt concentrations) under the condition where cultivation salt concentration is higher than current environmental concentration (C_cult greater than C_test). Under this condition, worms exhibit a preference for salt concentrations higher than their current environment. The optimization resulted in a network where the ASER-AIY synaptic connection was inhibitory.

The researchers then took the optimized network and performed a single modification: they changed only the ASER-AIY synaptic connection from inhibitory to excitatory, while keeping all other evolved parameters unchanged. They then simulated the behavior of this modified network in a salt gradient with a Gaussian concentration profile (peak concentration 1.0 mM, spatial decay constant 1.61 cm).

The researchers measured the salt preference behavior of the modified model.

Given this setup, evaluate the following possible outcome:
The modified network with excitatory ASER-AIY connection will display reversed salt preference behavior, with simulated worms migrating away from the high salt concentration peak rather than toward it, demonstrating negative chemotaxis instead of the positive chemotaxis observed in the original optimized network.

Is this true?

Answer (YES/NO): YES